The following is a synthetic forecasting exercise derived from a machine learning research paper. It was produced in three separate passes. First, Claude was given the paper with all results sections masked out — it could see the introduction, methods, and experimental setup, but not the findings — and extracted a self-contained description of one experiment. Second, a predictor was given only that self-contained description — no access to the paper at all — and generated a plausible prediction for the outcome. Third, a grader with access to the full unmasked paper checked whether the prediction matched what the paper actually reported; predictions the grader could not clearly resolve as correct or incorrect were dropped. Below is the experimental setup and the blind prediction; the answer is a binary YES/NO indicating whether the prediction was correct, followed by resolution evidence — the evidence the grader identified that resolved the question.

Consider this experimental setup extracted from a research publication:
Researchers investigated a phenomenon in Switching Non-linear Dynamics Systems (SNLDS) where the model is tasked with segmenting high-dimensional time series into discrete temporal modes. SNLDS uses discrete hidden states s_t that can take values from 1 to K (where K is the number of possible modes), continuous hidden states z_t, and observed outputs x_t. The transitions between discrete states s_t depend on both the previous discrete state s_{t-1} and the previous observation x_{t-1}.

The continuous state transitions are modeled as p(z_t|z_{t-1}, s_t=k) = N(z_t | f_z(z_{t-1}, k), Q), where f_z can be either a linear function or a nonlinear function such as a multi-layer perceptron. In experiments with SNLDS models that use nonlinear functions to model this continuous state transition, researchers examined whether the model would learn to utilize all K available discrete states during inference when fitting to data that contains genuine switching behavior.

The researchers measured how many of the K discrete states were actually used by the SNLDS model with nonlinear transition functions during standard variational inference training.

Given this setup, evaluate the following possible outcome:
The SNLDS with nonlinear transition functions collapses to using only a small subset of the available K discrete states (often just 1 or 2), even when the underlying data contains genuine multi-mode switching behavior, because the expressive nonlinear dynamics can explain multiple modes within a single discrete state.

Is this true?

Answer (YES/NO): YES